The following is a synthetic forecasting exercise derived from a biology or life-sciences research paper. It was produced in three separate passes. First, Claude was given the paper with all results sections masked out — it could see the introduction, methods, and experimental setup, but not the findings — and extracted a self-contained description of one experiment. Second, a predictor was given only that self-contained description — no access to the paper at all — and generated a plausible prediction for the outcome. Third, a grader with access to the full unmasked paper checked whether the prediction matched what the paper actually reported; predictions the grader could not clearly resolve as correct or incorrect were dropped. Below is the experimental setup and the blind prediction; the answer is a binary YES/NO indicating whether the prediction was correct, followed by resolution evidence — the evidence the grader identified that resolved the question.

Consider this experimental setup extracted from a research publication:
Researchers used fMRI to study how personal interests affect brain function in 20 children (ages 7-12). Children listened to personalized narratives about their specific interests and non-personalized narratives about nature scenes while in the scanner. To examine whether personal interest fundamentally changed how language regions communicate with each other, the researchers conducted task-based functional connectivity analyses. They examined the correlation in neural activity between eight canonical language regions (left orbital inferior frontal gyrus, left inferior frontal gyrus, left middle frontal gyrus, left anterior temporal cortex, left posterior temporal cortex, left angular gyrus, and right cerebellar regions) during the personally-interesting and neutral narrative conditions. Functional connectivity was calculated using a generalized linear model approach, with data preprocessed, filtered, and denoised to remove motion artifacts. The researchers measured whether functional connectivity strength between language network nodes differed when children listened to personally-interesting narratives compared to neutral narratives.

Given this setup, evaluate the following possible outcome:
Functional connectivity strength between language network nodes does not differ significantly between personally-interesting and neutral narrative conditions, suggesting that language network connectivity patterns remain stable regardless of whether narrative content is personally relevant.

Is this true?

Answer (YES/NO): YES